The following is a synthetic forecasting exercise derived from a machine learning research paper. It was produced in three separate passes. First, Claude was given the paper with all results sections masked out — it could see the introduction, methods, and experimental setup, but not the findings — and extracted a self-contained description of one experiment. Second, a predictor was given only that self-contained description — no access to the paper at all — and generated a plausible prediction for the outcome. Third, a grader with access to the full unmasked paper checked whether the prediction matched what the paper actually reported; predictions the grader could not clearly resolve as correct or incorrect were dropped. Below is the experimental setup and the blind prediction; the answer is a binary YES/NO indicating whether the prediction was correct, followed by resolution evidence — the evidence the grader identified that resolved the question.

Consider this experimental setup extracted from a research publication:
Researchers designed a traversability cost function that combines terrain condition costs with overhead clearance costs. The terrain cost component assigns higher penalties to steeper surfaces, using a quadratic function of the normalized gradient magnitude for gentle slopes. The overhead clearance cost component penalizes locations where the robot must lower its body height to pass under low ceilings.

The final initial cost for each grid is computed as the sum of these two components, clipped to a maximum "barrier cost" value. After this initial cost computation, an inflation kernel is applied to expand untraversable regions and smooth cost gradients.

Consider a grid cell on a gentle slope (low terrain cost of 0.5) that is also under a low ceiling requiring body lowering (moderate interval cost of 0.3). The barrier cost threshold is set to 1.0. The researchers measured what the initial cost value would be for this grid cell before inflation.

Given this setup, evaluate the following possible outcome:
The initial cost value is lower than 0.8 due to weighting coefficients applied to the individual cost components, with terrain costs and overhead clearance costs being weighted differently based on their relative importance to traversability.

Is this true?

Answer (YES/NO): NO